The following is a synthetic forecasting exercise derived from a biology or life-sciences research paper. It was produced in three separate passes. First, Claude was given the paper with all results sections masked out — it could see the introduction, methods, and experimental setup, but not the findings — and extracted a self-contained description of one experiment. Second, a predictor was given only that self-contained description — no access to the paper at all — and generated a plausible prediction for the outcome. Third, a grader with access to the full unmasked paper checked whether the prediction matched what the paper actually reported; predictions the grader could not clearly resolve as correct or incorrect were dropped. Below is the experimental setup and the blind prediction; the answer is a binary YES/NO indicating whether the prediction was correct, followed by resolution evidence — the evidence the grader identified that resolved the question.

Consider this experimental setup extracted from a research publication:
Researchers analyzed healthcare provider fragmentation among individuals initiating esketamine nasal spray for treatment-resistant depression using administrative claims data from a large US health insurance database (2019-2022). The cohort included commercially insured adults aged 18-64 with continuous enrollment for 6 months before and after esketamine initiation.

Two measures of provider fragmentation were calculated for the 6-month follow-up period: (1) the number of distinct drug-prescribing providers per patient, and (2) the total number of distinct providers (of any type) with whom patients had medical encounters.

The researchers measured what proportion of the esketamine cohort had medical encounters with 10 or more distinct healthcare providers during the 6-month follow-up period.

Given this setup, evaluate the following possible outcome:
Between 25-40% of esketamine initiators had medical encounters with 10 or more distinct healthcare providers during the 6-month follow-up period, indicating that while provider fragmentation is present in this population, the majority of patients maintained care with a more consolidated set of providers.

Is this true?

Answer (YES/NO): YES